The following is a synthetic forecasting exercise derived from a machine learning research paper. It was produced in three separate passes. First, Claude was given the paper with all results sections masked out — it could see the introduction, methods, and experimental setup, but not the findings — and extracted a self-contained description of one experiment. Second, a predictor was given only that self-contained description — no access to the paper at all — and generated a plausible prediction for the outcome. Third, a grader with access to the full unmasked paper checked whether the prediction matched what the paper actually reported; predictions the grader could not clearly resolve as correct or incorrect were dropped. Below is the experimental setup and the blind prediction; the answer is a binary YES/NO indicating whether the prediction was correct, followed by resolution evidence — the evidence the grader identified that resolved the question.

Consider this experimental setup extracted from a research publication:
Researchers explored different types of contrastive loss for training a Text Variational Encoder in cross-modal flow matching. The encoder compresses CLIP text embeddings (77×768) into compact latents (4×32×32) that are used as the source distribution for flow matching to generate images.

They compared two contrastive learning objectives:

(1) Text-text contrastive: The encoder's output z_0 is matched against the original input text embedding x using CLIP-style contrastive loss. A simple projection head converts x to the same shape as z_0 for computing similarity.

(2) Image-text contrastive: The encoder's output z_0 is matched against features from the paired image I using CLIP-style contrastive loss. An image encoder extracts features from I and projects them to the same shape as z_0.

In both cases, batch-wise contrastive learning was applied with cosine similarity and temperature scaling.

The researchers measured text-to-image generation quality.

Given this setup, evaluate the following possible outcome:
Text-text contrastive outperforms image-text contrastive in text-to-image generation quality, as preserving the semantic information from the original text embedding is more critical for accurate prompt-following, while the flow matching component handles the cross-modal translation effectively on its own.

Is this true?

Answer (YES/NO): NO